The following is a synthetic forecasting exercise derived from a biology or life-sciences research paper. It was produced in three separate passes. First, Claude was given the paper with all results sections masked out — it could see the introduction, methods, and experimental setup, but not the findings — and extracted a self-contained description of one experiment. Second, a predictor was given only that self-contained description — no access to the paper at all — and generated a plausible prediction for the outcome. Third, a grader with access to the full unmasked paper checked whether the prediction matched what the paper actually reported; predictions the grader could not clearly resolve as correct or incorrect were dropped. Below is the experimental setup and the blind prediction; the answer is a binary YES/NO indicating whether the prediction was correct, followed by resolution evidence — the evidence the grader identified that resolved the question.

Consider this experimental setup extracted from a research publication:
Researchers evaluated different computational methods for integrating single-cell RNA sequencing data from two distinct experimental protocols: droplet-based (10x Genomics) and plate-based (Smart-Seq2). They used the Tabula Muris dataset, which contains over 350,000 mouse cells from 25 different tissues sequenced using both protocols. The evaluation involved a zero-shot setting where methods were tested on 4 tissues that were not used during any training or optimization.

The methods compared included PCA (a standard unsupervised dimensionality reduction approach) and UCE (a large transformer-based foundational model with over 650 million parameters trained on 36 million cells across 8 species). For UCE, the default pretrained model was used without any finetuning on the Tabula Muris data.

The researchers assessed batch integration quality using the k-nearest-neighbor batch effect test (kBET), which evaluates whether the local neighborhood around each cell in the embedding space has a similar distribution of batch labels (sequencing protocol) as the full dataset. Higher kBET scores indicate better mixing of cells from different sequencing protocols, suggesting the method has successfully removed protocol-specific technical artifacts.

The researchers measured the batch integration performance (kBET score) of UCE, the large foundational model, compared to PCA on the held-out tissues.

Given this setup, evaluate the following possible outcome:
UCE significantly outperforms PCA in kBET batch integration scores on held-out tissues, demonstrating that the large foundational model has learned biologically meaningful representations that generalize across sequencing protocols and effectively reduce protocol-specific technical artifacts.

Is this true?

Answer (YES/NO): NO